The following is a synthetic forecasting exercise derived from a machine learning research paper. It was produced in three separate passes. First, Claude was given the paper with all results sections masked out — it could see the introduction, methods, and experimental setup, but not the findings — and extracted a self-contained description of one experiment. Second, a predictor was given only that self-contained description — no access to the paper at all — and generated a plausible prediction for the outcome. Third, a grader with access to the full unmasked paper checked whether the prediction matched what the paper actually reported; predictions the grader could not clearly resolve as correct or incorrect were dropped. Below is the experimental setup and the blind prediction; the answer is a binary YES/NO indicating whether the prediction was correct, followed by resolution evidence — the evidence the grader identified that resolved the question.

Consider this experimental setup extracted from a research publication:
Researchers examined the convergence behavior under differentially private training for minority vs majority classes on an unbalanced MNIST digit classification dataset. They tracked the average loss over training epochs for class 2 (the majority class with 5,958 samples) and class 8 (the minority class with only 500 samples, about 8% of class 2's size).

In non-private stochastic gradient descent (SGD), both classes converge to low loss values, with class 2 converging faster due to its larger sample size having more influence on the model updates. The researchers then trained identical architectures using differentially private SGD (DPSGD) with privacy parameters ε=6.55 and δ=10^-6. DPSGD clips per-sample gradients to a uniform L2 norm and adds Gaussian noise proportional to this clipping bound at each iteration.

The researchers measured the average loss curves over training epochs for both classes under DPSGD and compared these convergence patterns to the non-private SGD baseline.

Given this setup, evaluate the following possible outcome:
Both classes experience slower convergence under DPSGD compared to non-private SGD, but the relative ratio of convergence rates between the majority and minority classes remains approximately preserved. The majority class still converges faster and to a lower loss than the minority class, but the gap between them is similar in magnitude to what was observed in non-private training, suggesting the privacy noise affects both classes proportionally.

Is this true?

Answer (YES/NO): NO